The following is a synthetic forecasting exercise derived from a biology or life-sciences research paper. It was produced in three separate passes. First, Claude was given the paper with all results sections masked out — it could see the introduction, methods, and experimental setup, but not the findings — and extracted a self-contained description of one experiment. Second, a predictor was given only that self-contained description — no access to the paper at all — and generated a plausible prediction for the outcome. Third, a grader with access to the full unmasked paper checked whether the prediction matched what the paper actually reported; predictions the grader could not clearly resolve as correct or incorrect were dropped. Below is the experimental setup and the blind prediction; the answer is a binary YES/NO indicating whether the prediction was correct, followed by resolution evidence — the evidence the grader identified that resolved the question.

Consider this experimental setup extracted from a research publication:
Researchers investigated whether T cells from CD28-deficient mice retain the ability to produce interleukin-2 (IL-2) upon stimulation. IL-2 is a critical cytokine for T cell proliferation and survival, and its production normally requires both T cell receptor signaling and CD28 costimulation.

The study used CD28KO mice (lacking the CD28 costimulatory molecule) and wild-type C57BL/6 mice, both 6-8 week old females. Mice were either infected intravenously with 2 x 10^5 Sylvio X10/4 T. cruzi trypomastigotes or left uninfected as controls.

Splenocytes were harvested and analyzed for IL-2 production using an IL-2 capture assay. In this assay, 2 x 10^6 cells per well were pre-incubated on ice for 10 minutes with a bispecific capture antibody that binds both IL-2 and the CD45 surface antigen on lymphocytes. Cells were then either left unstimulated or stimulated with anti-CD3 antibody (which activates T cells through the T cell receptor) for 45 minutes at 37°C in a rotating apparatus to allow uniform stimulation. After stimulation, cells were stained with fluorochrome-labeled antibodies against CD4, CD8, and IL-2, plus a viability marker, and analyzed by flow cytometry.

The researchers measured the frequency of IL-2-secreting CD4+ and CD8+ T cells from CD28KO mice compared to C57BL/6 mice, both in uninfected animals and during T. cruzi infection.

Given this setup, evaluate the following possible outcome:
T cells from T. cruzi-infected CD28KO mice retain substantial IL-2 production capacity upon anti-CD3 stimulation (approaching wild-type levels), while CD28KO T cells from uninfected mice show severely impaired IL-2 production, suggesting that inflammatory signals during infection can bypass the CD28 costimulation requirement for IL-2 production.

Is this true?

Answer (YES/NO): NO